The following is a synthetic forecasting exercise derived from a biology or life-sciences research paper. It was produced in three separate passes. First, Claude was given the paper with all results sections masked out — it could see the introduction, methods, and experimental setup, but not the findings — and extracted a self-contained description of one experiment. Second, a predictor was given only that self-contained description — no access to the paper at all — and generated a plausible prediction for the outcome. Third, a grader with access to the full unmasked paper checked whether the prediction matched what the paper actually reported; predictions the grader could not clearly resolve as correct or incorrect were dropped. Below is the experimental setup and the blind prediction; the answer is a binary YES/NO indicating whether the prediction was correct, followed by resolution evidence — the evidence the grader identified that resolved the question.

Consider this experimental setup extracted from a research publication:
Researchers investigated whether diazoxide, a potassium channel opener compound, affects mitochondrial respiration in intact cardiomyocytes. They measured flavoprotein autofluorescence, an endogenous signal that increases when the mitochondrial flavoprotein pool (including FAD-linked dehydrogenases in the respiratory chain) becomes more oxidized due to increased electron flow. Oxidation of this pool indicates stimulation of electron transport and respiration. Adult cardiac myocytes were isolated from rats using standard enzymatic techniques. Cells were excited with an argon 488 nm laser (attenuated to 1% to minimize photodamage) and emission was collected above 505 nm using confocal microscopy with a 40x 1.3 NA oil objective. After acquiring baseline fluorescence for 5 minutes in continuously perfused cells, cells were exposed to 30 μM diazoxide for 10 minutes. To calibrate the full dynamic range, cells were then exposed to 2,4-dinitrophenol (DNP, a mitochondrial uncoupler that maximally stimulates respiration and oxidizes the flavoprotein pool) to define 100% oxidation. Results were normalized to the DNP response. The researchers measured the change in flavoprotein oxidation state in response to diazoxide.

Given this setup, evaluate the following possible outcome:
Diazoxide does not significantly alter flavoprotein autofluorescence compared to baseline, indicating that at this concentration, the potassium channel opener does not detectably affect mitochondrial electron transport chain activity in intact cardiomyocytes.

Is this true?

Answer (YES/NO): NO